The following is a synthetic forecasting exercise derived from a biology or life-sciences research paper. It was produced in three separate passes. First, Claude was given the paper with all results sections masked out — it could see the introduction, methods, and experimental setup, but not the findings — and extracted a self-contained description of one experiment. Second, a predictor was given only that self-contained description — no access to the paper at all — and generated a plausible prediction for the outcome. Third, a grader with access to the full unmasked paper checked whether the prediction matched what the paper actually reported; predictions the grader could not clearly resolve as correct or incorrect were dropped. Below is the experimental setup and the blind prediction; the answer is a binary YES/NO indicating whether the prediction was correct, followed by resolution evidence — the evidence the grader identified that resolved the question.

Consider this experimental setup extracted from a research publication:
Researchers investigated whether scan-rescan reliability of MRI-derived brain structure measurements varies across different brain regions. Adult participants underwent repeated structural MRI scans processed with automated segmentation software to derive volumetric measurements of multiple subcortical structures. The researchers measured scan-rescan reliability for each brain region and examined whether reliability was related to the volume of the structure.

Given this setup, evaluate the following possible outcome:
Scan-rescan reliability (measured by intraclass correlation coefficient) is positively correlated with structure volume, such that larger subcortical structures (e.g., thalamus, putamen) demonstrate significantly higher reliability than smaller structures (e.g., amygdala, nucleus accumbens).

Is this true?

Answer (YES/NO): YES